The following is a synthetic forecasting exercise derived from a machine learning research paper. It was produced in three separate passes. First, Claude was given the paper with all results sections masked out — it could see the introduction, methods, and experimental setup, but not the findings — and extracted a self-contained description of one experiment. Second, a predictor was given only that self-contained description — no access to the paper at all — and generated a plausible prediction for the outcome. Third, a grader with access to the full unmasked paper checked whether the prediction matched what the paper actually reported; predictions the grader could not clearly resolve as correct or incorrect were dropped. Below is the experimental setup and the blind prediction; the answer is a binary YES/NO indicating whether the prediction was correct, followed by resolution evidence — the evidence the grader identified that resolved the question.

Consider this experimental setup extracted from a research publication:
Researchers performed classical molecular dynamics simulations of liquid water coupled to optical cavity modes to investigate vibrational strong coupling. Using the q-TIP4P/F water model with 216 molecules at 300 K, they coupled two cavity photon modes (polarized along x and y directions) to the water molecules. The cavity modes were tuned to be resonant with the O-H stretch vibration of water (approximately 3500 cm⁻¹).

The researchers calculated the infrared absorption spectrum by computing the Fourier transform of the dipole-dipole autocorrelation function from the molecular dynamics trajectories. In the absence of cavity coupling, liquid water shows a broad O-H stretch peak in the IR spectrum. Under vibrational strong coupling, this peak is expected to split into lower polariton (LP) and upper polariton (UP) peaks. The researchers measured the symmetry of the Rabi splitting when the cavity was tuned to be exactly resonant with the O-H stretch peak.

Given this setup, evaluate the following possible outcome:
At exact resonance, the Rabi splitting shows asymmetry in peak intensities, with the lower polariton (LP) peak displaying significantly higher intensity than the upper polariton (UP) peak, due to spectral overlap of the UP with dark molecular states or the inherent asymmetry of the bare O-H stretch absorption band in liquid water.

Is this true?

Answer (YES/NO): NO